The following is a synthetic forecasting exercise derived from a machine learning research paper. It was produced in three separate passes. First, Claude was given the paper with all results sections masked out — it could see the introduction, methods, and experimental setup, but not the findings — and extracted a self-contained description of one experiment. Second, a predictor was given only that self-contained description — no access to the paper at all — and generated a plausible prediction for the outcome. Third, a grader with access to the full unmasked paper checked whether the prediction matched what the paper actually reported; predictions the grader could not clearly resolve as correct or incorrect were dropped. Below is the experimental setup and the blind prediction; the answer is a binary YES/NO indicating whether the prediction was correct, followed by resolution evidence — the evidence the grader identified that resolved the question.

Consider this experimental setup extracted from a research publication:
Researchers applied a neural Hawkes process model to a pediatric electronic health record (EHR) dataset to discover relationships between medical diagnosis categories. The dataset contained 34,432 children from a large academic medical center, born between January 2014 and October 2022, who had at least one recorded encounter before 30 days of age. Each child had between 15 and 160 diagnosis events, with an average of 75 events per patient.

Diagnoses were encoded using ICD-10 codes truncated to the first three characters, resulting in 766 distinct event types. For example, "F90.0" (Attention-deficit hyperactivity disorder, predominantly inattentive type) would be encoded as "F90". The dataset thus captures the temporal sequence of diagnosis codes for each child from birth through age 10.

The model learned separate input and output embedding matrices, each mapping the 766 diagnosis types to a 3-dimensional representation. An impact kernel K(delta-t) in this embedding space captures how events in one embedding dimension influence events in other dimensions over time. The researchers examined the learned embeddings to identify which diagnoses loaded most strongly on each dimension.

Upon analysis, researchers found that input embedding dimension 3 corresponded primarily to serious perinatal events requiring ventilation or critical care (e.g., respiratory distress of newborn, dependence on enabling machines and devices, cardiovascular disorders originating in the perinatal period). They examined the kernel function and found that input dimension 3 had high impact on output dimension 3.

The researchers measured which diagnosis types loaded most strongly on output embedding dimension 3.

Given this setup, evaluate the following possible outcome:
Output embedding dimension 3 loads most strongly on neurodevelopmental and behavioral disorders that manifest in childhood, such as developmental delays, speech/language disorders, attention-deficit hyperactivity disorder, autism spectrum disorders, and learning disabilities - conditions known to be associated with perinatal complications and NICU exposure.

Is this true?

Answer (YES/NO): YES